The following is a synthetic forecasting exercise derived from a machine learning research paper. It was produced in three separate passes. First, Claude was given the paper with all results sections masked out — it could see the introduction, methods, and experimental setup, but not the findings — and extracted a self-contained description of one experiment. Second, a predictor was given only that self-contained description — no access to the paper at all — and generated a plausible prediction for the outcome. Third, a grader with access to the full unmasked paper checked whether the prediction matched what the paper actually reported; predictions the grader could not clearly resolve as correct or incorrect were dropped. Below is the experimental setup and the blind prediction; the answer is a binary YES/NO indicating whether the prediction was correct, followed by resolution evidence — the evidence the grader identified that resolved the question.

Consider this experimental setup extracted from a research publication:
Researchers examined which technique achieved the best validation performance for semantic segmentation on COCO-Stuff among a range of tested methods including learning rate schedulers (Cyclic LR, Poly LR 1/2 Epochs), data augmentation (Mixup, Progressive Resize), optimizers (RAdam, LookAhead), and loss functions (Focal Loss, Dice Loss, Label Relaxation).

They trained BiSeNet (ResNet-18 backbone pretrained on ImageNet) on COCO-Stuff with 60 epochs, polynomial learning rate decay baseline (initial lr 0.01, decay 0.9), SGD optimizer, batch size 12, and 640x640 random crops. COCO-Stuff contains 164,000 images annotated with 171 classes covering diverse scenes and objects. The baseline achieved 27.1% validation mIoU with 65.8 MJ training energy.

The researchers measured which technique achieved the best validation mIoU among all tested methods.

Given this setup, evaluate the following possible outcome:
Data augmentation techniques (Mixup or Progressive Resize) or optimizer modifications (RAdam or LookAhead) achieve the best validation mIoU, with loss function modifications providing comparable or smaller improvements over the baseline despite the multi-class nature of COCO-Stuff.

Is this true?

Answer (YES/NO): NO